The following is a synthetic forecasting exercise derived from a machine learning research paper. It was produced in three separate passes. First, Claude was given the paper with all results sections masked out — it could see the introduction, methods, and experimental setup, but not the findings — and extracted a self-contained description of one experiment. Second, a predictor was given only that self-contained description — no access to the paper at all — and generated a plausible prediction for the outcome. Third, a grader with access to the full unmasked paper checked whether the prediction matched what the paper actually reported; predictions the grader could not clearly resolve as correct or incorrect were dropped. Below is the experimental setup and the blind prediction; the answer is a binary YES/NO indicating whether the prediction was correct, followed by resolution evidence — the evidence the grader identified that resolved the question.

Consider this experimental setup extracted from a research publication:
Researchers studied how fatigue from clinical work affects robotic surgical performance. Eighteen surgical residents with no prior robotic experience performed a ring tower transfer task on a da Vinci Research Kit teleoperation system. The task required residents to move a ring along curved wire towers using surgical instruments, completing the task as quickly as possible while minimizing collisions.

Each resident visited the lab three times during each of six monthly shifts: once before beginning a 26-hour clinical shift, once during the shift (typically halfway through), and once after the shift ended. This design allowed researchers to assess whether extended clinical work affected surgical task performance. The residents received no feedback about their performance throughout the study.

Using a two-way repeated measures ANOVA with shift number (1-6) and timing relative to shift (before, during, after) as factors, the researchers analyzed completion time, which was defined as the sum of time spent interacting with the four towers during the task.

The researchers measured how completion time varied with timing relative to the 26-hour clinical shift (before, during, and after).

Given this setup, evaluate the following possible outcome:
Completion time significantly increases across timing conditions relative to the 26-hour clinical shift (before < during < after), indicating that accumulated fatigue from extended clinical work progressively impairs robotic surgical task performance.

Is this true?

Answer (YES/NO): NO